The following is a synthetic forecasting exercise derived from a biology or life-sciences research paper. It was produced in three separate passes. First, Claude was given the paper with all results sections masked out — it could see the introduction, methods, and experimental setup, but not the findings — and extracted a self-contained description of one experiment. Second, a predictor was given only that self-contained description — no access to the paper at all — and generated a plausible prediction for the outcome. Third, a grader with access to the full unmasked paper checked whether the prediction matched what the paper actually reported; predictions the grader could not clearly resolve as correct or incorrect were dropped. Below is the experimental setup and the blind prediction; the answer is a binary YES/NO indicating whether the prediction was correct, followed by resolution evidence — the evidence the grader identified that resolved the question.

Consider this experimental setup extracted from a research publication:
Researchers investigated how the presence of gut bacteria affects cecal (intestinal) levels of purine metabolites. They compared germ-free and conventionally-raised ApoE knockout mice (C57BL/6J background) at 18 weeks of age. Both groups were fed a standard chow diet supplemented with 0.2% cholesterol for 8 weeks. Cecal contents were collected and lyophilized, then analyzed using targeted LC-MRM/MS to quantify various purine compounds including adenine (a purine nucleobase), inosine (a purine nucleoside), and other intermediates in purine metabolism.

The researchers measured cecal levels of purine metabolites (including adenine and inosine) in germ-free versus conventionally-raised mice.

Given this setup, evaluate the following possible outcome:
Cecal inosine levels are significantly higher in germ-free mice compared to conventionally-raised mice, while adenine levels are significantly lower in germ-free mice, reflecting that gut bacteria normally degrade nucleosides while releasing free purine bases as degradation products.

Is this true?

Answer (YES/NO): NO